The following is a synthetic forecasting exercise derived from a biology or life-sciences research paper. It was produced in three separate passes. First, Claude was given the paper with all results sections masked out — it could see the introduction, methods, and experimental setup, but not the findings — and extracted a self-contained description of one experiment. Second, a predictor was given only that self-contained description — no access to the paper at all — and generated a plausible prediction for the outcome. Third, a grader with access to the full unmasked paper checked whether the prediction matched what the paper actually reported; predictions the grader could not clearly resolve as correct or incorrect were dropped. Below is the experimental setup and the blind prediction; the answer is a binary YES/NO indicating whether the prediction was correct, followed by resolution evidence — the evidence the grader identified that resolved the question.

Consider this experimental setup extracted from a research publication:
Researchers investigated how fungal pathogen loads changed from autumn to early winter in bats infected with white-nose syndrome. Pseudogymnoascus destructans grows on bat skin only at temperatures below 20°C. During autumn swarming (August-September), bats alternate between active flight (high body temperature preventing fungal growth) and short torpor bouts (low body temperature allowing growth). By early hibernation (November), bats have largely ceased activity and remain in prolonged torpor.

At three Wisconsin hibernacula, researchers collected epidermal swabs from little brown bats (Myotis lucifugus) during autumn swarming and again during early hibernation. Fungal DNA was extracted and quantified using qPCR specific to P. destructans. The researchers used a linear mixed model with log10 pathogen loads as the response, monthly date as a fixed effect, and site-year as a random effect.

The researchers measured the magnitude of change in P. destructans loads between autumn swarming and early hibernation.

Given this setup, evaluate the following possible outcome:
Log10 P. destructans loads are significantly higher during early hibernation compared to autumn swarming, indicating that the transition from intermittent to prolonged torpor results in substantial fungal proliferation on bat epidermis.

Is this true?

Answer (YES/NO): YES